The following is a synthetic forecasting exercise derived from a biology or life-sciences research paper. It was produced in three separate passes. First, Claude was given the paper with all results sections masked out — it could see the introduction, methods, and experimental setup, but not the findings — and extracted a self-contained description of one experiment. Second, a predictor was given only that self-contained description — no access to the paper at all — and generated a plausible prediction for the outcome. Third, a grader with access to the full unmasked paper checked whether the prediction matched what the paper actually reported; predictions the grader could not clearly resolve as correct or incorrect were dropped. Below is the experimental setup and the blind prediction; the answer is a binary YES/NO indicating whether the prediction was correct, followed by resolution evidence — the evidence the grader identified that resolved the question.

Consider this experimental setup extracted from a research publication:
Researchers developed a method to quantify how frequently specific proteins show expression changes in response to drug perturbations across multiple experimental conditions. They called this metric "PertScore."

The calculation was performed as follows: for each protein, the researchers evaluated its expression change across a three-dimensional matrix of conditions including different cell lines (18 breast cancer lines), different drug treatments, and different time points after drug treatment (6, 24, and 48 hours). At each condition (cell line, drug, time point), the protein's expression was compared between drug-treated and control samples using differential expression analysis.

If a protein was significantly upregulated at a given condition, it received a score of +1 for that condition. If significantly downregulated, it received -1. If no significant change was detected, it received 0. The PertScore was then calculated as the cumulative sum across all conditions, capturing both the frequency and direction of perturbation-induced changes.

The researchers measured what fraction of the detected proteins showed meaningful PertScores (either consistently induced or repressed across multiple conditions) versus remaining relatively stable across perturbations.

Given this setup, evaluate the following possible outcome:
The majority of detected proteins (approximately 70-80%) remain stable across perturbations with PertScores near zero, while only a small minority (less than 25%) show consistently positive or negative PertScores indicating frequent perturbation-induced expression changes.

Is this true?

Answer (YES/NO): YES